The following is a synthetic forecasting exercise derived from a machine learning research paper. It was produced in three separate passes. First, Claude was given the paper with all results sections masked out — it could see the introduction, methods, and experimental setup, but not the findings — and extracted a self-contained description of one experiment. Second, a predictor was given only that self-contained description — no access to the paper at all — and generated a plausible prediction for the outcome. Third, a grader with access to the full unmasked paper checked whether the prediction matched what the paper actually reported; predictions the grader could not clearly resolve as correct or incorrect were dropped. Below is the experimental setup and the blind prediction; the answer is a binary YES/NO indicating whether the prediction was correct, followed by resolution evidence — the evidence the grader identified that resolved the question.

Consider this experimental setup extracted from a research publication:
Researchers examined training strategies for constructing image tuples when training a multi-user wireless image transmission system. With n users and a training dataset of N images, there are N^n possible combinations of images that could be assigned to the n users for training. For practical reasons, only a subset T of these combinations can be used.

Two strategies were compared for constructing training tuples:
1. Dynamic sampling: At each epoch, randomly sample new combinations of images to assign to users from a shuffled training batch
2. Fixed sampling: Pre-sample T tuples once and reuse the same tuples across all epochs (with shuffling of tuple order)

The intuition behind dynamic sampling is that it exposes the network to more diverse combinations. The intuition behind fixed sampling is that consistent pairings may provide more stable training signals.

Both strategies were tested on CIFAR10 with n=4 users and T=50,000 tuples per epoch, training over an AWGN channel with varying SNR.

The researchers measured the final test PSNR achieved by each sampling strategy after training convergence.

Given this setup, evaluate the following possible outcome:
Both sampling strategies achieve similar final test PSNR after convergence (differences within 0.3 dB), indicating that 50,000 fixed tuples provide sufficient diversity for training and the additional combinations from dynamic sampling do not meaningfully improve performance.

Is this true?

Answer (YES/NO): NO